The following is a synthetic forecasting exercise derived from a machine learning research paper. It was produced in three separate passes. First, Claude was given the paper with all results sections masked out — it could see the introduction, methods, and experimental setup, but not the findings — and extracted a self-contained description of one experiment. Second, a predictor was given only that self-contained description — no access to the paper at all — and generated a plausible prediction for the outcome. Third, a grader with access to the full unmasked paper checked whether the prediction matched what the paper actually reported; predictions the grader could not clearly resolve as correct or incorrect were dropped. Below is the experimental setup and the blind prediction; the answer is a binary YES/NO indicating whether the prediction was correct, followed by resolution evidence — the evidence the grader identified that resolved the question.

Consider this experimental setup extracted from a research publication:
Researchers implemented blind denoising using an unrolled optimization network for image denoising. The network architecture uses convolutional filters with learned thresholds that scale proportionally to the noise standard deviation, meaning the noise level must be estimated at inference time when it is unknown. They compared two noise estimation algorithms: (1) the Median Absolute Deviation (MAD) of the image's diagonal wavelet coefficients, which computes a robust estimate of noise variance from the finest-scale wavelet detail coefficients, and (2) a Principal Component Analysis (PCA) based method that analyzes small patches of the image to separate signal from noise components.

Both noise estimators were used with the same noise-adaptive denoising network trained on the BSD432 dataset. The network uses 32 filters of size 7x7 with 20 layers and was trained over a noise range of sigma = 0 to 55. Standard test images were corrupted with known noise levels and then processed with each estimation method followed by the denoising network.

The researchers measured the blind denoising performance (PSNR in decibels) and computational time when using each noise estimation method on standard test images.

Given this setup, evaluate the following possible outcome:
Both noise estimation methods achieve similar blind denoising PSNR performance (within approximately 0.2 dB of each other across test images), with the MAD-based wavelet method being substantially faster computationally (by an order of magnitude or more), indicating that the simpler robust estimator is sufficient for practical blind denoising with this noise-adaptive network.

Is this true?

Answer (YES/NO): NO